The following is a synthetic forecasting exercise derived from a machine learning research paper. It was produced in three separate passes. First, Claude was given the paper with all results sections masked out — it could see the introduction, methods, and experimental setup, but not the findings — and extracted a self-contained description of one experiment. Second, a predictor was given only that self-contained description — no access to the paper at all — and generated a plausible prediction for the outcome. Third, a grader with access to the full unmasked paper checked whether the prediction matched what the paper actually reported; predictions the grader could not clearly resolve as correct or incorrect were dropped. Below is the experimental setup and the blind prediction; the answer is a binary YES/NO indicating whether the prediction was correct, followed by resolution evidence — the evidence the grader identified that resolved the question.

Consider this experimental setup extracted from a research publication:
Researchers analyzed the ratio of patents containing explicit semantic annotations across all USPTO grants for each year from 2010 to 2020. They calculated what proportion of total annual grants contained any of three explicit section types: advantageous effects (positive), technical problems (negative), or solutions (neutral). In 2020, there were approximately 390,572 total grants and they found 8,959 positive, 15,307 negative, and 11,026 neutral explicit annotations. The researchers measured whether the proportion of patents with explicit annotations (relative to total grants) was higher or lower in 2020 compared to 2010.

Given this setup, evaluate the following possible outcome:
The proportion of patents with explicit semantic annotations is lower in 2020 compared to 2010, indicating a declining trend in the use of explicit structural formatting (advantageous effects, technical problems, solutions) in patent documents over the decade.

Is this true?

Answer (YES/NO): NO